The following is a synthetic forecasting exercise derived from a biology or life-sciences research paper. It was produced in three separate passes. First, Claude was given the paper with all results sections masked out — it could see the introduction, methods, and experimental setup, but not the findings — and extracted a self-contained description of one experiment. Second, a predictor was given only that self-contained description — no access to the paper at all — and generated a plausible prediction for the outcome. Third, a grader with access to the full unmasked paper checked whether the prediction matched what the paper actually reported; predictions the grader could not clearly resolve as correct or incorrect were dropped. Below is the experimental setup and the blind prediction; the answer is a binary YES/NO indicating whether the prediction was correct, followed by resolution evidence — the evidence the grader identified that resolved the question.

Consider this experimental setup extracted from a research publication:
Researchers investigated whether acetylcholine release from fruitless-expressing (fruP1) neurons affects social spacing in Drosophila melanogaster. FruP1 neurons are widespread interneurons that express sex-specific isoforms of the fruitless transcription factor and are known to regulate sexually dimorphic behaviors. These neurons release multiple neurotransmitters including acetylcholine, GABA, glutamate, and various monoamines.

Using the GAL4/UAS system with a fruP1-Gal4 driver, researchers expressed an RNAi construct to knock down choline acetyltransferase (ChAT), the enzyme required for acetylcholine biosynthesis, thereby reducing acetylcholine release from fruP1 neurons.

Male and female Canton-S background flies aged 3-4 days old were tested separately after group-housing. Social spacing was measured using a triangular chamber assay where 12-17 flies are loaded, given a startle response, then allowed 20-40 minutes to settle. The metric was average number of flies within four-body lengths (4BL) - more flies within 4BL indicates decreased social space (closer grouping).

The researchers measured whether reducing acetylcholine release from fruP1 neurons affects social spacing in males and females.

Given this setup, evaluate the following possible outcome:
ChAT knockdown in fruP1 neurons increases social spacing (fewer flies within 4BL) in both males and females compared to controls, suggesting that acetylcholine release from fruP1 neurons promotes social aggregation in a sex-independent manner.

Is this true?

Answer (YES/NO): NO